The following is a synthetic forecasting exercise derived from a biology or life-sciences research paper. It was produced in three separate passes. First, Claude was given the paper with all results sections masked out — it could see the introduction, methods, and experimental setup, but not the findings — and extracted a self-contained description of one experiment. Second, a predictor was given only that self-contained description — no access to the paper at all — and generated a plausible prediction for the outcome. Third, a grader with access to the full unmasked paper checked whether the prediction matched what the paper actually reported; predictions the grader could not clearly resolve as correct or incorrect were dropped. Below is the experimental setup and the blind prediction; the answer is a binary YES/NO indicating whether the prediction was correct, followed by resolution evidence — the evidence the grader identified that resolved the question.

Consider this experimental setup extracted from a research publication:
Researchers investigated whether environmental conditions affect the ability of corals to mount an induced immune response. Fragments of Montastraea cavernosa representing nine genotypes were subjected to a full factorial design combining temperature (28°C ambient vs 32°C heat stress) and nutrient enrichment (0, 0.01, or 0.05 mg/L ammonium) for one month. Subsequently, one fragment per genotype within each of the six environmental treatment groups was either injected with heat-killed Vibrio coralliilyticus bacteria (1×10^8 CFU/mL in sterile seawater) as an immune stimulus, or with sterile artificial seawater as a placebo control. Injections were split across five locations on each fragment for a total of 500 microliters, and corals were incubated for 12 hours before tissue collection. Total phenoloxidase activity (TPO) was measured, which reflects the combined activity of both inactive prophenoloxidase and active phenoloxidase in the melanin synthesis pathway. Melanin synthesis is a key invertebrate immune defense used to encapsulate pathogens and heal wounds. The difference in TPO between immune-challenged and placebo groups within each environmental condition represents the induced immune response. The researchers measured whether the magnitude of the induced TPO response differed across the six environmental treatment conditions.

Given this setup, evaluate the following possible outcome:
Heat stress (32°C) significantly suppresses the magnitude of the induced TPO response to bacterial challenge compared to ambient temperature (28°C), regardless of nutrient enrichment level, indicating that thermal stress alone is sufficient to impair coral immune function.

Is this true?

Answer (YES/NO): NO